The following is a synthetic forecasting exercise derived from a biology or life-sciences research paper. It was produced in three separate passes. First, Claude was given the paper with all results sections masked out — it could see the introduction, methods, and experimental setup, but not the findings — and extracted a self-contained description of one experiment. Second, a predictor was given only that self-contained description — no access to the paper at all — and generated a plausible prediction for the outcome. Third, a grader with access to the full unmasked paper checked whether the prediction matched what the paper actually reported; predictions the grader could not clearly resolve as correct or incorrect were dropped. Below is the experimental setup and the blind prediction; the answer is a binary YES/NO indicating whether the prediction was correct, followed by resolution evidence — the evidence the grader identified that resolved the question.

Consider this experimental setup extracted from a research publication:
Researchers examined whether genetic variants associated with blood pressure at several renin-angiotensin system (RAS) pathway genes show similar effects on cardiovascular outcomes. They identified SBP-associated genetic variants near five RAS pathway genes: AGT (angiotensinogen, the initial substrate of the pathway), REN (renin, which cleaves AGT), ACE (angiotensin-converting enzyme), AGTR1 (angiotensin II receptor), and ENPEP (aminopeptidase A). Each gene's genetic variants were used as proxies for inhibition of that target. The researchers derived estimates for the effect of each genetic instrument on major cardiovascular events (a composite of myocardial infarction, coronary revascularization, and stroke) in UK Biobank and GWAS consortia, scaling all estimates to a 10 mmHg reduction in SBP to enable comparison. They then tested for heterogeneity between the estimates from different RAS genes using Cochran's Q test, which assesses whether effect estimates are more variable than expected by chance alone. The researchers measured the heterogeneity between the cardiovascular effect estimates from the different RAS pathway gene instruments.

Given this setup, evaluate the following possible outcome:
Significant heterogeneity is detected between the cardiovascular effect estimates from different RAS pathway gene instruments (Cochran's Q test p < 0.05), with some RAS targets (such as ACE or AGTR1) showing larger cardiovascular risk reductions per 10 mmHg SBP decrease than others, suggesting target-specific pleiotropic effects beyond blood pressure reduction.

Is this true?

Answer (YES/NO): NO